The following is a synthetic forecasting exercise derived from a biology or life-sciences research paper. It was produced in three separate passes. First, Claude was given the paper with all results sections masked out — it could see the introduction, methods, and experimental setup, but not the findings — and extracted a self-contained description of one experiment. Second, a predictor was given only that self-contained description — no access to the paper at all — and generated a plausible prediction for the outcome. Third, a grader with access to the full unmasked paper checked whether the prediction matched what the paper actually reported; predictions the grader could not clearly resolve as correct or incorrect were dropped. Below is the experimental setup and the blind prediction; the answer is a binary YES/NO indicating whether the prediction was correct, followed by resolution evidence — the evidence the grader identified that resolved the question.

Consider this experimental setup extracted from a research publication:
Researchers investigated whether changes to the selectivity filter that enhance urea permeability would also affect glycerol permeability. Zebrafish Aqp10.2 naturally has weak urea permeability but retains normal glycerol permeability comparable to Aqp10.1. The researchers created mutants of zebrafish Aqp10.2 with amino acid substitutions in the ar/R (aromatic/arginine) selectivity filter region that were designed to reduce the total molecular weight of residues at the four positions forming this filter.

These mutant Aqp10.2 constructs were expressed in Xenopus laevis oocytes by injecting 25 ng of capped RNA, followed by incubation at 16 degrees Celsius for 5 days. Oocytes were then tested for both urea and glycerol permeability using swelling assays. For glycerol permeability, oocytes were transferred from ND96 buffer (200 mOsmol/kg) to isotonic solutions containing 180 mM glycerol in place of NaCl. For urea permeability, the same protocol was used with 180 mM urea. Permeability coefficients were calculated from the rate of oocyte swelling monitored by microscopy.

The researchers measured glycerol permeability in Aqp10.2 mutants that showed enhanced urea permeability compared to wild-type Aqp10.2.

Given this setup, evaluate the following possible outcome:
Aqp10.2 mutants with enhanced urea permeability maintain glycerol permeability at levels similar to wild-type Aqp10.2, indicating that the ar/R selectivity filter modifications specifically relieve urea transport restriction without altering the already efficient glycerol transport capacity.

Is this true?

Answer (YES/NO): NO